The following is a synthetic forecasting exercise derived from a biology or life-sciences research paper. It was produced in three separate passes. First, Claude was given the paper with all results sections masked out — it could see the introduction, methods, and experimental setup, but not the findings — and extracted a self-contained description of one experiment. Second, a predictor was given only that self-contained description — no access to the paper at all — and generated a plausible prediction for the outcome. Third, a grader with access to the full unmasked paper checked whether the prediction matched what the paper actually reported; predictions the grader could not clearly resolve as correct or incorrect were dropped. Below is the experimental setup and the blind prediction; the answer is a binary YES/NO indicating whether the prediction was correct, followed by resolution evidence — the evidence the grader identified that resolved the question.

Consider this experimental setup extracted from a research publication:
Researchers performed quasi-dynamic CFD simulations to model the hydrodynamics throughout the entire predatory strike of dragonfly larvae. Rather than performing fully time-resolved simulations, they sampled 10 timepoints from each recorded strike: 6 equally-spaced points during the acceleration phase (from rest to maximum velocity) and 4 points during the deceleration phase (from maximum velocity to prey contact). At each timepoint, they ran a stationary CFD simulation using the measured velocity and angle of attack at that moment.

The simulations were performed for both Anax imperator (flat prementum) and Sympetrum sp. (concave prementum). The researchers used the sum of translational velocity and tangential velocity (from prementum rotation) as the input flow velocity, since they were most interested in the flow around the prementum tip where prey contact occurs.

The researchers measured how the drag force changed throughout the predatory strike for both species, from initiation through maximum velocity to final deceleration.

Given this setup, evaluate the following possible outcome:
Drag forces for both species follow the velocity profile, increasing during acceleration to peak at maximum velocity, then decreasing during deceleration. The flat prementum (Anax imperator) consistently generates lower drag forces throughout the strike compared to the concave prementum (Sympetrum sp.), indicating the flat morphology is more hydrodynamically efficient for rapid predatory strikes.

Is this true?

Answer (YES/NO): NO